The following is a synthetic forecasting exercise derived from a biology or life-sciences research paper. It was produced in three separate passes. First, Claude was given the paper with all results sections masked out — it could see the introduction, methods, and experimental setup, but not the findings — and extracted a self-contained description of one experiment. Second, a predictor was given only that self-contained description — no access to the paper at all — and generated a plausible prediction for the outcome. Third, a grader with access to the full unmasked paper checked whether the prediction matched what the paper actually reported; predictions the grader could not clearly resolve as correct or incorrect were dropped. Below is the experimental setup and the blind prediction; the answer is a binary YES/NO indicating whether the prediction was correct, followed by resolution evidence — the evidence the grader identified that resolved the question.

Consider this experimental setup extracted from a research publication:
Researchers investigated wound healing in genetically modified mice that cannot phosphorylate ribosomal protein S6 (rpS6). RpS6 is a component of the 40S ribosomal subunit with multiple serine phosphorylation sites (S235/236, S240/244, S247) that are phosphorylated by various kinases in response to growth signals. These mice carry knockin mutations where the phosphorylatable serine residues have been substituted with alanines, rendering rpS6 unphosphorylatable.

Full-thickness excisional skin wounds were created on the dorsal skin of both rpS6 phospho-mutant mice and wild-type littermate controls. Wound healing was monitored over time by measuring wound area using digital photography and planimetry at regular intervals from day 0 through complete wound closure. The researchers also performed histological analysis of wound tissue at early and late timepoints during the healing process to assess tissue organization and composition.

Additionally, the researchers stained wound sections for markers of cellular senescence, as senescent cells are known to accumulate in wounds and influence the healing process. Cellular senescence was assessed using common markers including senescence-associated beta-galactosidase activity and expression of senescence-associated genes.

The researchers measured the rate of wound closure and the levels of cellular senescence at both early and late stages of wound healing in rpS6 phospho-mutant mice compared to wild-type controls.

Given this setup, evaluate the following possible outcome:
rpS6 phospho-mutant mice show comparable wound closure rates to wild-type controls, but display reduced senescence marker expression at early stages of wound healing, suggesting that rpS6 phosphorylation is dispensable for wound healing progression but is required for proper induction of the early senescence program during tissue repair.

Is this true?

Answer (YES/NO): NO